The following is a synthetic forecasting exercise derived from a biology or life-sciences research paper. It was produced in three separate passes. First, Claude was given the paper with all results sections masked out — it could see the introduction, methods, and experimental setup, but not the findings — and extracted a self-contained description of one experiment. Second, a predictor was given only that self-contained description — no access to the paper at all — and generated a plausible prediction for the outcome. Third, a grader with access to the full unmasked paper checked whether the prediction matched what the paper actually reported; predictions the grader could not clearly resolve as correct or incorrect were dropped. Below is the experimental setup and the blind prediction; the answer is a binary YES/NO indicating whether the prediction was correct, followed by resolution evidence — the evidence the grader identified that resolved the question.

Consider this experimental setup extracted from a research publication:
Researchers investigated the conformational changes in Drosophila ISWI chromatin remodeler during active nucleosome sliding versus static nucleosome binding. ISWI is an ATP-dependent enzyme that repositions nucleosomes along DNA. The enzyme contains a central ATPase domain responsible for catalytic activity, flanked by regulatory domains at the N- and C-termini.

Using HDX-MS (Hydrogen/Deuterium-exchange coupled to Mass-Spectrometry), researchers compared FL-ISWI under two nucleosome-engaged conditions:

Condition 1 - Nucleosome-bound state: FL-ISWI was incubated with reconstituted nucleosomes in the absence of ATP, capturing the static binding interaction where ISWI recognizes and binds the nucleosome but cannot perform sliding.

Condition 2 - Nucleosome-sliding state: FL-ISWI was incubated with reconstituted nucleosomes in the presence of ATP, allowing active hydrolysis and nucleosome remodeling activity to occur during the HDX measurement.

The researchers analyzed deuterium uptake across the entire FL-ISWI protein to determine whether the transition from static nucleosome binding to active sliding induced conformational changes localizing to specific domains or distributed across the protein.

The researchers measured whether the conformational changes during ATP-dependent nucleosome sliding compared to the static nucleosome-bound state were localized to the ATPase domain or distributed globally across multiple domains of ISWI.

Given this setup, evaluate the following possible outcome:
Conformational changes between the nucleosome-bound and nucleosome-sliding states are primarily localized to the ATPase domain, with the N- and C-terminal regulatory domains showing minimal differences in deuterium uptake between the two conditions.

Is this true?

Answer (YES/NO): NO